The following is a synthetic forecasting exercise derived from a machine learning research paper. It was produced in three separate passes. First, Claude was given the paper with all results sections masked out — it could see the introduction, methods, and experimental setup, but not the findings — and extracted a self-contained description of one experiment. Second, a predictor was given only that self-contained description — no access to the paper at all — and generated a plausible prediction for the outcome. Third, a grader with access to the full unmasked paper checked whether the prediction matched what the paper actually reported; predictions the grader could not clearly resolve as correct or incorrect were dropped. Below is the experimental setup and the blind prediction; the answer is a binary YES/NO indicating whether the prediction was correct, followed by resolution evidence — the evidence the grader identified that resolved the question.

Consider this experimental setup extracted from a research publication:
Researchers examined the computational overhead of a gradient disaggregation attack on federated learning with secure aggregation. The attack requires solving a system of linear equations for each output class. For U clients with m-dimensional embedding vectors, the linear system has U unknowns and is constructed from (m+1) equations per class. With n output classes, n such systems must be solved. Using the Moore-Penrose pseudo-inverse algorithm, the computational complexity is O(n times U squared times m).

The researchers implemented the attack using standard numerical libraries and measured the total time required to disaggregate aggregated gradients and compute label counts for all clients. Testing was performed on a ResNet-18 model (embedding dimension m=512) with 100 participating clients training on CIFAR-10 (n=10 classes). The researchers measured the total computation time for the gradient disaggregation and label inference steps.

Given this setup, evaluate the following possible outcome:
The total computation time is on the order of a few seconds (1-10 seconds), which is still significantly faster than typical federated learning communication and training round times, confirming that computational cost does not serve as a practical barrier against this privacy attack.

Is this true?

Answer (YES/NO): NO